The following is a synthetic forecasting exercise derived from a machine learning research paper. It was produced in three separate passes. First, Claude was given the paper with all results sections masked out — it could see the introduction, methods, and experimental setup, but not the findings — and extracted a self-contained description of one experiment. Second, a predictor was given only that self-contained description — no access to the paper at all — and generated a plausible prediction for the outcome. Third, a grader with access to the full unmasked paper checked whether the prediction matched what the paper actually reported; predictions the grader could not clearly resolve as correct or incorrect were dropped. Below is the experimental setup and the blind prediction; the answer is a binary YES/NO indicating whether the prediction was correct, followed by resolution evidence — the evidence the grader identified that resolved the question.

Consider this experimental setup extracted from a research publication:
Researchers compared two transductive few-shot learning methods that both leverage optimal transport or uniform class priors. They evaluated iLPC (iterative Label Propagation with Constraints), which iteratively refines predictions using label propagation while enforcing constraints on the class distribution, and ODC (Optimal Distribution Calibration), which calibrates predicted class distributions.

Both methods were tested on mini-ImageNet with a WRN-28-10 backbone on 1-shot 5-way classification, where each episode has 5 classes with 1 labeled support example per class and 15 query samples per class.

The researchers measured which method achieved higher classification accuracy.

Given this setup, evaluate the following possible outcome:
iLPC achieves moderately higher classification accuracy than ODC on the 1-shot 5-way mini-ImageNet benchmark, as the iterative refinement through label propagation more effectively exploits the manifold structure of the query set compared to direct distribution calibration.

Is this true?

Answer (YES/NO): YES